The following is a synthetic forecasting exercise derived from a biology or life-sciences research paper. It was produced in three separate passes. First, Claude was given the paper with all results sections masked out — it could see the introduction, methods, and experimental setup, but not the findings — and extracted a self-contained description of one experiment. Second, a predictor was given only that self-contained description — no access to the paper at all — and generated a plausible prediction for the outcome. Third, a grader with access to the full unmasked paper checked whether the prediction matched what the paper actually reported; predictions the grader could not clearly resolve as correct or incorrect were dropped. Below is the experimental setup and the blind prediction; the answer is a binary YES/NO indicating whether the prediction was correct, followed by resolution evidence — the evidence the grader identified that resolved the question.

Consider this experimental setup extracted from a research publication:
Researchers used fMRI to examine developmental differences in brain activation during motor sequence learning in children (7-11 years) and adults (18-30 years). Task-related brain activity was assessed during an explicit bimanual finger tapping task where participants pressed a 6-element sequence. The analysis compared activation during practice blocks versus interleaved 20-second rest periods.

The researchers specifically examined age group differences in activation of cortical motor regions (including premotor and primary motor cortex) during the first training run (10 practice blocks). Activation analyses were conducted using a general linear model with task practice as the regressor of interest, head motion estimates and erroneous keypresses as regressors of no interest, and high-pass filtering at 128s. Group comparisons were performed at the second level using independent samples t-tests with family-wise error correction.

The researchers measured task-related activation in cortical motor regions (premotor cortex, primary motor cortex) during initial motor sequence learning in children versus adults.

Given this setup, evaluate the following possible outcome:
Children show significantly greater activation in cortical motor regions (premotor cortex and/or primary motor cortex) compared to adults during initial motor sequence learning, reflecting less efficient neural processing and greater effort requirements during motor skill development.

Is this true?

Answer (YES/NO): NO